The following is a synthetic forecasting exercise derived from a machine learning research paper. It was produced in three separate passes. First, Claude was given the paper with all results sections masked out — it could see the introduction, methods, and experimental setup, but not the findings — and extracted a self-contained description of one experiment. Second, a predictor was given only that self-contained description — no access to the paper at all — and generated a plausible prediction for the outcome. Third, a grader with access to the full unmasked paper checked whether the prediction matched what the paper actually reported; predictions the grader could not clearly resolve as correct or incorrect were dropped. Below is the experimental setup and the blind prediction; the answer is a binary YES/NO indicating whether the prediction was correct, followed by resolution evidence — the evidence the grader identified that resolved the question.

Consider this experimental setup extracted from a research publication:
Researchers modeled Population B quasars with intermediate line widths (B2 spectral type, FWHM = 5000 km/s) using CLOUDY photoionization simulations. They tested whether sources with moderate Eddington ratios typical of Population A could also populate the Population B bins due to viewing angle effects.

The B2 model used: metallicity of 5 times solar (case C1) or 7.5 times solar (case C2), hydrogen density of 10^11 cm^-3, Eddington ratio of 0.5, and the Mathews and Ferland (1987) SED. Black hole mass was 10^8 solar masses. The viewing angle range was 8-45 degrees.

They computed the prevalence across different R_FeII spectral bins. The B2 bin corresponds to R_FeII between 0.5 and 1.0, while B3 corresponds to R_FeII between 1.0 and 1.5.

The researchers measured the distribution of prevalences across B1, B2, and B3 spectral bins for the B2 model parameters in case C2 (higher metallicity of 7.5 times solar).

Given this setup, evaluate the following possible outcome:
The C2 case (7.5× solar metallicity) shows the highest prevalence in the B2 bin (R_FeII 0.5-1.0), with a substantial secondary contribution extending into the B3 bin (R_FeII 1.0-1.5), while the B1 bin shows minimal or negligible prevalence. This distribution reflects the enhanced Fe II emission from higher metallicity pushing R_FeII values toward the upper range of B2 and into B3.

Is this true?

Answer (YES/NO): NO